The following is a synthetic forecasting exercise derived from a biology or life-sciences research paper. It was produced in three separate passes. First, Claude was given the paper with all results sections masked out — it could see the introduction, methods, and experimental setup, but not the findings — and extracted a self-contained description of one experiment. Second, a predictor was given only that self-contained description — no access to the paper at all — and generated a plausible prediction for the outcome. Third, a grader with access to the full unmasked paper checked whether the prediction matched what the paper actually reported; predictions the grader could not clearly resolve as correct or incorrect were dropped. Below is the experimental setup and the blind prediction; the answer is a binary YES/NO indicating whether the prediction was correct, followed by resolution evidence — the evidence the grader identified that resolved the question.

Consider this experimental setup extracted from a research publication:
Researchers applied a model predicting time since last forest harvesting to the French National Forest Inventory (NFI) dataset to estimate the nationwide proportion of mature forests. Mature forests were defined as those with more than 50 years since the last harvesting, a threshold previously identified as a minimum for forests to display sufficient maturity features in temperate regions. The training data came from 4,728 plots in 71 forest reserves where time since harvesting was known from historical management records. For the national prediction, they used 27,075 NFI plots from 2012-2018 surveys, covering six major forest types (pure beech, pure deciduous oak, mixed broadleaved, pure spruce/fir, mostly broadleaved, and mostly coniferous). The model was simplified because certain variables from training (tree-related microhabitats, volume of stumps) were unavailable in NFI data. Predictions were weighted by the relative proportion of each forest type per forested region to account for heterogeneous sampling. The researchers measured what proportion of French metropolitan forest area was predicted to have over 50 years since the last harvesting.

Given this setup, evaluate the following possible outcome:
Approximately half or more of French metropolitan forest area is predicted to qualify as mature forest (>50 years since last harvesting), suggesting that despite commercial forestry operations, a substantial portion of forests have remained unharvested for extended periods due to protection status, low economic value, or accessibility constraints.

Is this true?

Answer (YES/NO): NO